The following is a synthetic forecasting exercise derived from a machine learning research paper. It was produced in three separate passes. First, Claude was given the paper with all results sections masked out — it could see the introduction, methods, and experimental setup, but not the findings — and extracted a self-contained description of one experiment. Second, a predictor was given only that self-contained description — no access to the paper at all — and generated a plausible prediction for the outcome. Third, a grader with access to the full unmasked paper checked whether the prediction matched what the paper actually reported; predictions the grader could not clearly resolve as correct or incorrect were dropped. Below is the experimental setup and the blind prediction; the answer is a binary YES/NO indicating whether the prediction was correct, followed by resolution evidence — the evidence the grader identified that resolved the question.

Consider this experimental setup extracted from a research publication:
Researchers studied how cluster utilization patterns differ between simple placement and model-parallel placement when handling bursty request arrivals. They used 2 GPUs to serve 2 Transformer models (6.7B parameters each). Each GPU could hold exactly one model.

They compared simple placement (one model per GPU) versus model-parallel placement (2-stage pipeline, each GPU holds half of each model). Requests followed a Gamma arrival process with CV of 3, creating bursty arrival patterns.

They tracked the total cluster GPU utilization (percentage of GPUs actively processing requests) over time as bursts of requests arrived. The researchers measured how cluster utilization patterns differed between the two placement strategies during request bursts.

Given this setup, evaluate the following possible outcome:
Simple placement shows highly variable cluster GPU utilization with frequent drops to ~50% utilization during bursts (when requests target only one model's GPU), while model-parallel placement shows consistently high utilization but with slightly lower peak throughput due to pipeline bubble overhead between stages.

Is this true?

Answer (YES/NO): NO